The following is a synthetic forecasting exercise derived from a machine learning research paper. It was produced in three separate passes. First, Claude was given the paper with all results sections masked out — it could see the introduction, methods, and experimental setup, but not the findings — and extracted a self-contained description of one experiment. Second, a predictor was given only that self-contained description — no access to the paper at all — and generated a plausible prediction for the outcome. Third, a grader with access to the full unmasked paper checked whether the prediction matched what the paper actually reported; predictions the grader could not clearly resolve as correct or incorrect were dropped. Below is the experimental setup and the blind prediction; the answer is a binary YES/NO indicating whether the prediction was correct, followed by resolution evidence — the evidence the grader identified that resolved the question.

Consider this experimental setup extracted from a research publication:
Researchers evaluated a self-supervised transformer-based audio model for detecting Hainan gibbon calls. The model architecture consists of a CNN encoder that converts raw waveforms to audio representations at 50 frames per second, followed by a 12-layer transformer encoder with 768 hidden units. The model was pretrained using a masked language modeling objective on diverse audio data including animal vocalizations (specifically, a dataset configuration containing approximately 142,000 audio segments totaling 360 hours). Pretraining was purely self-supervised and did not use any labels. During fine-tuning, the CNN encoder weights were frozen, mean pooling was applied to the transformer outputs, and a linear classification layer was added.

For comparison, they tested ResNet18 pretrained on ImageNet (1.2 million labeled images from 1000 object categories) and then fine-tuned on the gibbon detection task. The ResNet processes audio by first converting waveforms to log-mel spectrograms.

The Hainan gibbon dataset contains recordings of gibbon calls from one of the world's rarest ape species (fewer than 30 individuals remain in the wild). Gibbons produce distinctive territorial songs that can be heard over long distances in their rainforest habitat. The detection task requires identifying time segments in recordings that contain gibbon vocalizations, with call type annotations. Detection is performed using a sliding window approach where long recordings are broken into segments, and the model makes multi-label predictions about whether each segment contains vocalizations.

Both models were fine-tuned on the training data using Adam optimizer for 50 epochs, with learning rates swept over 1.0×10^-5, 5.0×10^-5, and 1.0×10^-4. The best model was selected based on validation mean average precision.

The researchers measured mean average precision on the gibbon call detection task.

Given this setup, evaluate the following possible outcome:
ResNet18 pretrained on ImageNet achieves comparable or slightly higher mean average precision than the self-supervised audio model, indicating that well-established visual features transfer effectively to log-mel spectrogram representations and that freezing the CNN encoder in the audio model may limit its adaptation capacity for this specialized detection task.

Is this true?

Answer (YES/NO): YES